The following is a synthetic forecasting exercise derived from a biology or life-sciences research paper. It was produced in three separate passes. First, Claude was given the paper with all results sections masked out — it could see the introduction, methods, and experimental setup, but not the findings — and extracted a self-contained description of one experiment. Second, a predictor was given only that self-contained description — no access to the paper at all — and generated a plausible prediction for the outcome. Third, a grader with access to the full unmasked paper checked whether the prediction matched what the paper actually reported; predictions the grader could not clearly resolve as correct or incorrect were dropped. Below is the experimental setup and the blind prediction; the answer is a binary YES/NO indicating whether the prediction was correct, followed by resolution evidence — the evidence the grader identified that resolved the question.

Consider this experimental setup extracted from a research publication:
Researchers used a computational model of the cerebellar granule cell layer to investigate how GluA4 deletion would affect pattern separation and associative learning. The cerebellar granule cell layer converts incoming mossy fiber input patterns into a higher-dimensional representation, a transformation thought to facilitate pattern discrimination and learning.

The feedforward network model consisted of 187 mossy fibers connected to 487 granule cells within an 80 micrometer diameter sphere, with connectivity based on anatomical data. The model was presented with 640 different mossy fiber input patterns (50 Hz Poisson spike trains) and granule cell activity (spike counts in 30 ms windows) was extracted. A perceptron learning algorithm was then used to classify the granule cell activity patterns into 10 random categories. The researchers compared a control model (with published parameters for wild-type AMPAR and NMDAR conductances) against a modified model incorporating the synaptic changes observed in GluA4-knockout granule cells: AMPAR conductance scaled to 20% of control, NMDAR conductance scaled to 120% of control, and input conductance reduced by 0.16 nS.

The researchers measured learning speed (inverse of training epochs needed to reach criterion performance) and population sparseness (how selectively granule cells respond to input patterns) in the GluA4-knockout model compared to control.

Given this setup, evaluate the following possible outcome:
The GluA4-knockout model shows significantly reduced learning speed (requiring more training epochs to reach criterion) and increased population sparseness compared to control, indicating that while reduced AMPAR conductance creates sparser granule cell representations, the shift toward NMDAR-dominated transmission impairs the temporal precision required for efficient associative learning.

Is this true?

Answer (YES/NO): NO